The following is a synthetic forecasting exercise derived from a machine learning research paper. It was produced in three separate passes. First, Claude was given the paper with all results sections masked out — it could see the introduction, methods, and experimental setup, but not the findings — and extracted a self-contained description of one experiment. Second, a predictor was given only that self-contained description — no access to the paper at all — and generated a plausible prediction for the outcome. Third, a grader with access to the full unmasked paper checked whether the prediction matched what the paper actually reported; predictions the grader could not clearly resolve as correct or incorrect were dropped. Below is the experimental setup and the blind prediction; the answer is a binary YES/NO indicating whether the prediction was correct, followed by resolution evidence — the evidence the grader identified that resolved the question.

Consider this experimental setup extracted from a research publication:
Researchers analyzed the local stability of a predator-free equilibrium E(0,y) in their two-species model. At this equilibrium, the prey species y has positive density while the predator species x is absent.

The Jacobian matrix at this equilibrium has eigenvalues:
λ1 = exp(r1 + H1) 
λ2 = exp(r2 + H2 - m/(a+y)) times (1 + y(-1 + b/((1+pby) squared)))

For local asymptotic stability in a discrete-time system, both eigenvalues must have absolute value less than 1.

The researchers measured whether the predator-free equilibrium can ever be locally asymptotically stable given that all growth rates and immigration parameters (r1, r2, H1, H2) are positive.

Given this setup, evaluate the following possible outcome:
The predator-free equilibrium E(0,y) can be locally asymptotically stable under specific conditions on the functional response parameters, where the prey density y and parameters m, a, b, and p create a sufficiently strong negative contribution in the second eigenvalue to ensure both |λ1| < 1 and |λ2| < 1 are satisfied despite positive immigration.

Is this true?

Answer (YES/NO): NO